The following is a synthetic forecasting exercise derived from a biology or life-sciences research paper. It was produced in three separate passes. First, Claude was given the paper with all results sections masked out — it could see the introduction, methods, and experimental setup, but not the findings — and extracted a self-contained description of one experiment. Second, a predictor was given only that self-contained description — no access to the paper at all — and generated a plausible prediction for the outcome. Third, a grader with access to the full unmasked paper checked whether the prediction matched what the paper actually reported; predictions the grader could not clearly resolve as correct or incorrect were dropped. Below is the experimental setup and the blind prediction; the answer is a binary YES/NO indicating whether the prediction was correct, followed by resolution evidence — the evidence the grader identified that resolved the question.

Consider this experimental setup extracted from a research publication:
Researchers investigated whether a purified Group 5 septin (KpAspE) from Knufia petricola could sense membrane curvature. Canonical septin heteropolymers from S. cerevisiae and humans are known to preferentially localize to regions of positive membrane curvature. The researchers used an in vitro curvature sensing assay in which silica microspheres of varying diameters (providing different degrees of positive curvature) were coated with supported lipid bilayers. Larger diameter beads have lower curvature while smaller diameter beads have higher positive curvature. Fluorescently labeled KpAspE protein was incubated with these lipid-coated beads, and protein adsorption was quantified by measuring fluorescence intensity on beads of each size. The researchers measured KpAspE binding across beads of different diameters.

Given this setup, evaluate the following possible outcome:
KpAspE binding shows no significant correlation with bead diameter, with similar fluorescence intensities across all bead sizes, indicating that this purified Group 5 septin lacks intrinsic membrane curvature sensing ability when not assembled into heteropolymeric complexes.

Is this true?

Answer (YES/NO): NO